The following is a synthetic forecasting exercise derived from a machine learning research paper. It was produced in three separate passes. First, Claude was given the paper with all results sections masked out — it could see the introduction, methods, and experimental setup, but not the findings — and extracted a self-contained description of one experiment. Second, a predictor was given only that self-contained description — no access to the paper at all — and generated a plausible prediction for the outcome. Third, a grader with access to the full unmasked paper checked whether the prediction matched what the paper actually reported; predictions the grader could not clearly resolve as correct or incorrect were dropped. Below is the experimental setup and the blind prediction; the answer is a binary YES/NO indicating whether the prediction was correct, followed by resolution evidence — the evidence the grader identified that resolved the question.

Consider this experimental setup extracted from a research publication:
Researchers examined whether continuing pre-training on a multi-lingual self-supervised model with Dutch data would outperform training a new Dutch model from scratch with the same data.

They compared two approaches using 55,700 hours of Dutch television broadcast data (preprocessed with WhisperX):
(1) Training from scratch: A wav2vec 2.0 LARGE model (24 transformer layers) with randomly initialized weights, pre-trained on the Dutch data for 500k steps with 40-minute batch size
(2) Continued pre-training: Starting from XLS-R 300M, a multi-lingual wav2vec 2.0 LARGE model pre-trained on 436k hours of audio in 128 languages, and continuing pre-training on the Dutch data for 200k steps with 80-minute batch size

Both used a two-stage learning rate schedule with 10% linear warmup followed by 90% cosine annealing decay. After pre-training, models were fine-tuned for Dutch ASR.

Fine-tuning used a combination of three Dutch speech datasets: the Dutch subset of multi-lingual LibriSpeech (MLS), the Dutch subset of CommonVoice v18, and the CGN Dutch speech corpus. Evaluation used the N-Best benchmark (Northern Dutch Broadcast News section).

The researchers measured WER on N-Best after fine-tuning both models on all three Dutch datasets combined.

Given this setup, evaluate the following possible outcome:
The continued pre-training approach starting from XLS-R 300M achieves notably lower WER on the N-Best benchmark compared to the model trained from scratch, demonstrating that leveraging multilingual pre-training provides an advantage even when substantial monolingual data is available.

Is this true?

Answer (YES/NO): YES